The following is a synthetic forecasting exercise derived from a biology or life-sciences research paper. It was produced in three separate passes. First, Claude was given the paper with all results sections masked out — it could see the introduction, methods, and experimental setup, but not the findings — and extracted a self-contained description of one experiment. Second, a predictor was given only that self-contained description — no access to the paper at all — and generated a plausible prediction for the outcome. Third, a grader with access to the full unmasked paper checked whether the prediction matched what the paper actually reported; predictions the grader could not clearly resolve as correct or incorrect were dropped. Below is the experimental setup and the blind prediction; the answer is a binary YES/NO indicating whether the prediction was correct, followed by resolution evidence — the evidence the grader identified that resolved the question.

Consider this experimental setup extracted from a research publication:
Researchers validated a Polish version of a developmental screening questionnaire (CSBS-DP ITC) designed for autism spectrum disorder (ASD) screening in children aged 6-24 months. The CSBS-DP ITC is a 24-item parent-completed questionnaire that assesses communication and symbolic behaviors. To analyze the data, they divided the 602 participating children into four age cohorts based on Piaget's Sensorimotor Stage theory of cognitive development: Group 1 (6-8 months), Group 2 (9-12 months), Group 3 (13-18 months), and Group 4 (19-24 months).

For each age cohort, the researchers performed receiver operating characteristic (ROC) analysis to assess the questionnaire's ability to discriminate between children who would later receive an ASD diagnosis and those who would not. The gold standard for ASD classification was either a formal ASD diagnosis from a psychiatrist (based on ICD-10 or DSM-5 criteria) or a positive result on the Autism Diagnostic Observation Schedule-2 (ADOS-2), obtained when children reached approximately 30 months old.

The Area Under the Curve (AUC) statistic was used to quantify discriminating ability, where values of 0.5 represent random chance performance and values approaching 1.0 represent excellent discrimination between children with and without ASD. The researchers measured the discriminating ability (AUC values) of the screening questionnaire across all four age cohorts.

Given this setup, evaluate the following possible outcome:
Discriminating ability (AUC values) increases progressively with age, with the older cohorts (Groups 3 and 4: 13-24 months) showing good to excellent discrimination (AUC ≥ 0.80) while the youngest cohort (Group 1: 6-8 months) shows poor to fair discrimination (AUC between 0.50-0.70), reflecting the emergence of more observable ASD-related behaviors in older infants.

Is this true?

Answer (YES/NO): NO